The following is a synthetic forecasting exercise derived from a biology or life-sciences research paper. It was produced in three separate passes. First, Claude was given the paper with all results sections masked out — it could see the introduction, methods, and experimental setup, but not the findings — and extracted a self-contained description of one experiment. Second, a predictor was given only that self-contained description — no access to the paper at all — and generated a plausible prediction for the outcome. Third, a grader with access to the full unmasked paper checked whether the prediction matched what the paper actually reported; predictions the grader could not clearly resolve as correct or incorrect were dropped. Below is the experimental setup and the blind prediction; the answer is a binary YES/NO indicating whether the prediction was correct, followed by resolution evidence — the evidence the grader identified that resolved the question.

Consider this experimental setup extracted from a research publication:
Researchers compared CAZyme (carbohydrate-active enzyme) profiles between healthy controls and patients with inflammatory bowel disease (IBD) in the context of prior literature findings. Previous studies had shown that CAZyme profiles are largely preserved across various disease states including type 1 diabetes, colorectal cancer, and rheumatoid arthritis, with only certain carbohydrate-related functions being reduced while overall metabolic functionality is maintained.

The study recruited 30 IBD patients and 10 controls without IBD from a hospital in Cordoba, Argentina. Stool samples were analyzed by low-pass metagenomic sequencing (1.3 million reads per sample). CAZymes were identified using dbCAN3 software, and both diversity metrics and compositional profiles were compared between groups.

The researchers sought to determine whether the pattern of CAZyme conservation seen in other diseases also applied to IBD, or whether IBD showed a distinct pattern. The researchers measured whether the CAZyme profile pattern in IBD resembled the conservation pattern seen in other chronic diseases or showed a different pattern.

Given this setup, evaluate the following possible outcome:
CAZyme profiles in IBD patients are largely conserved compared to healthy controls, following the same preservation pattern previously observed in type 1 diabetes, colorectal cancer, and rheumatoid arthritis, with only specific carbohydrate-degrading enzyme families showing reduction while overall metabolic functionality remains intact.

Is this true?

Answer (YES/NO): NO